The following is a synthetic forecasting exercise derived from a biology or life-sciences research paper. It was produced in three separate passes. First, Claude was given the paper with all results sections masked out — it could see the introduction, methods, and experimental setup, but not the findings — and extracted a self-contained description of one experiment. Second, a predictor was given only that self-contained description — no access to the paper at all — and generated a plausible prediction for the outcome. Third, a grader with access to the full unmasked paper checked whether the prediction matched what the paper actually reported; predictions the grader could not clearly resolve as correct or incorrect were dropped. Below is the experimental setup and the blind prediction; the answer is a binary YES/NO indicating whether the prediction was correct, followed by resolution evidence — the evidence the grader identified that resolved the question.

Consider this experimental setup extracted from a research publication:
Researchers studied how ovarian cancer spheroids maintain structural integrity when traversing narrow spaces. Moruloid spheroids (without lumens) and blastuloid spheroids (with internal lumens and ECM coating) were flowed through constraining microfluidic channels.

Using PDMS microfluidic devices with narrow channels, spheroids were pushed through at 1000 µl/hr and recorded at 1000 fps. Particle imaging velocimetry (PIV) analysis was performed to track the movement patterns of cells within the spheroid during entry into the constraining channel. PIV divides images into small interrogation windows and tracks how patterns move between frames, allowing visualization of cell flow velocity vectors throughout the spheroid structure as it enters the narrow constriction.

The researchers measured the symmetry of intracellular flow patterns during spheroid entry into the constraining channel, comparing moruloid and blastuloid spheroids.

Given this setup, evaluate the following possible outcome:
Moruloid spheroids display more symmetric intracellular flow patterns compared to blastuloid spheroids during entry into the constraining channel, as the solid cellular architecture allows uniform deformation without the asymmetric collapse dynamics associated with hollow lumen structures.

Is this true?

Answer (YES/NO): NO